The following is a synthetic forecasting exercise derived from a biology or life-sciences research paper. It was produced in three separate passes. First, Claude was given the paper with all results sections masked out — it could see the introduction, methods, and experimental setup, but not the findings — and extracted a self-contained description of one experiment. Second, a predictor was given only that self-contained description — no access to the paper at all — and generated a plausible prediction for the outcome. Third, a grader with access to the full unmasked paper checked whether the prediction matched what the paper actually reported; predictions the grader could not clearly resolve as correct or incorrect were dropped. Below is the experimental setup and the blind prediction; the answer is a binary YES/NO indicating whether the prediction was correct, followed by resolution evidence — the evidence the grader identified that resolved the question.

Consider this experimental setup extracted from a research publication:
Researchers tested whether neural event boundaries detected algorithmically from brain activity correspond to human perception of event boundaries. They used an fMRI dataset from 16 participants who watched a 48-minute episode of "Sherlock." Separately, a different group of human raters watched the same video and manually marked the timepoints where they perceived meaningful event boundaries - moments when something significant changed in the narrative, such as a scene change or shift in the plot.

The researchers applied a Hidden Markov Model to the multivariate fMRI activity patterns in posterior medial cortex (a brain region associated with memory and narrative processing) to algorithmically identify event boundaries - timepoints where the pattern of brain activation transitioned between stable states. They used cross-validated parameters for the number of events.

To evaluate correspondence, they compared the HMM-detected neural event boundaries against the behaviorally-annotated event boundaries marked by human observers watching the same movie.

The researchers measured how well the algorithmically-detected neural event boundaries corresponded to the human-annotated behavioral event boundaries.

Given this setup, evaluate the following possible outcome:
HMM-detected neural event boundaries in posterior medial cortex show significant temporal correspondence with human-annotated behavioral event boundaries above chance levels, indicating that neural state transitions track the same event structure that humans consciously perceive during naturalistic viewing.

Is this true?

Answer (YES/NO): YES